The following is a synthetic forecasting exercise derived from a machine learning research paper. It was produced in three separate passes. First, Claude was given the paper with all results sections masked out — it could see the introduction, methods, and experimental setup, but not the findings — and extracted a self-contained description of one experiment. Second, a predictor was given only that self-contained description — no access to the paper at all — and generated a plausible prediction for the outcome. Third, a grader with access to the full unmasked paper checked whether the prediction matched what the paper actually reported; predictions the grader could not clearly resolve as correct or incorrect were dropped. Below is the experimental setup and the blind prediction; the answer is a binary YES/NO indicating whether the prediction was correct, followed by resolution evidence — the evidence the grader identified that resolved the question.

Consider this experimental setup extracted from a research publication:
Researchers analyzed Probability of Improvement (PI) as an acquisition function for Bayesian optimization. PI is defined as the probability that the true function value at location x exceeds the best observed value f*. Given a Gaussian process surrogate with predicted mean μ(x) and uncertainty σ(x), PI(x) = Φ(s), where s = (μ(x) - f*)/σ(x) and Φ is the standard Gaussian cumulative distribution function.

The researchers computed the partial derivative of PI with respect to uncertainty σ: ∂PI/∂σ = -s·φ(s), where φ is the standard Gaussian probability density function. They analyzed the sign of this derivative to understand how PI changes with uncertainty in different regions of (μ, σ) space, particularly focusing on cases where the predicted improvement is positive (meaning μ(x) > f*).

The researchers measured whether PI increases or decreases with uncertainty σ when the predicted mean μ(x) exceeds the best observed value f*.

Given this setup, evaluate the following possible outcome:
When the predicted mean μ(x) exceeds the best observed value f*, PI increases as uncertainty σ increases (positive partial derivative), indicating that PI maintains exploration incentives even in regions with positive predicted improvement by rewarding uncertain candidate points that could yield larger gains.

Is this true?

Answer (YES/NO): NO